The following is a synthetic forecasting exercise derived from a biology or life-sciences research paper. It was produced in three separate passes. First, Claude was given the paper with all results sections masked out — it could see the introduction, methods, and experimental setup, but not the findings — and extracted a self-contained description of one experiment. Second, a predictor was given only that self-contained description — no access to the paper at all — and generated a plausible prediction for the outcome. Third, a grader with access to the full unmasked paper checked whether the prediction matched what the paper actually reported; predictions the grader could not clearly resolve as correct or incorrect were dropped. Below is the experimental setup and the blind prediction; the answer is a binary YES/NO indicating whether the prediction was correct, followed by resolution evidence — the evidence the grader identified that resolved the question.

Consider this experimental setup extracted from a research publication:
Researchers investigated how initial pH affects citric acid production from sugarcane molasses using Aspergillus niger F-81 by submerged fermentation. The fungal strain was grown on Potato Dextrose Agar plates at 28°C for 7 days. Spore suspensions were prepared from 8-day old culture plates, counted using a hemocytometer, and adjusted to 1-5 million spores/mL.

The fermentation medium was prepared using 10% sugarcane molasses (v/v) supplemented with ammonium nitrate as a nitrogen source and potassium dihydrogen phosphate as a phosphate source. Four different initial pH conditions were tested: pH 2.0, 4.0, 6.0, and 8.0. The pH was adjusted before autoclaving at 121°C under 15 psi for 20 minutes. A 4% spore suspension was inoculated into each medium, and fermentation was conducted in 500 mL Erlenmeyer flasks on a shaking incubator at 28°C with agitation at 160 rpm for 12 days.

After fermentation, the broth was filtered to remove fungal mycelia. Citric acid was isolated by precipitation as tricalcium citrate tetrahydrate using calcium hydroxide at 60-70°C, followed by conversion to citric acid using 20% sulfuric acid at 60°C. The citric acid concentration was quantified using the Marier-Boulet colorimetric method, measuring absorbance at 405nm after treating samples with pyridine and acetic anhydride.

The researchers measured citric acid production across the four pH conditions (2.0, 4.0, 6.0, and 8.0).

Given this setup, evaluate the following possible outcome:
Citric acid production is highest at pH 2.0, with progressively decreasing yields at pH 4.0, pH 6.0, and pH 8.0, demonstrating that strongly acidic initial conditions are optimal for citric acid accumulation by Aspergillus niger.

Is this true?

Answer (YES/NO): NO